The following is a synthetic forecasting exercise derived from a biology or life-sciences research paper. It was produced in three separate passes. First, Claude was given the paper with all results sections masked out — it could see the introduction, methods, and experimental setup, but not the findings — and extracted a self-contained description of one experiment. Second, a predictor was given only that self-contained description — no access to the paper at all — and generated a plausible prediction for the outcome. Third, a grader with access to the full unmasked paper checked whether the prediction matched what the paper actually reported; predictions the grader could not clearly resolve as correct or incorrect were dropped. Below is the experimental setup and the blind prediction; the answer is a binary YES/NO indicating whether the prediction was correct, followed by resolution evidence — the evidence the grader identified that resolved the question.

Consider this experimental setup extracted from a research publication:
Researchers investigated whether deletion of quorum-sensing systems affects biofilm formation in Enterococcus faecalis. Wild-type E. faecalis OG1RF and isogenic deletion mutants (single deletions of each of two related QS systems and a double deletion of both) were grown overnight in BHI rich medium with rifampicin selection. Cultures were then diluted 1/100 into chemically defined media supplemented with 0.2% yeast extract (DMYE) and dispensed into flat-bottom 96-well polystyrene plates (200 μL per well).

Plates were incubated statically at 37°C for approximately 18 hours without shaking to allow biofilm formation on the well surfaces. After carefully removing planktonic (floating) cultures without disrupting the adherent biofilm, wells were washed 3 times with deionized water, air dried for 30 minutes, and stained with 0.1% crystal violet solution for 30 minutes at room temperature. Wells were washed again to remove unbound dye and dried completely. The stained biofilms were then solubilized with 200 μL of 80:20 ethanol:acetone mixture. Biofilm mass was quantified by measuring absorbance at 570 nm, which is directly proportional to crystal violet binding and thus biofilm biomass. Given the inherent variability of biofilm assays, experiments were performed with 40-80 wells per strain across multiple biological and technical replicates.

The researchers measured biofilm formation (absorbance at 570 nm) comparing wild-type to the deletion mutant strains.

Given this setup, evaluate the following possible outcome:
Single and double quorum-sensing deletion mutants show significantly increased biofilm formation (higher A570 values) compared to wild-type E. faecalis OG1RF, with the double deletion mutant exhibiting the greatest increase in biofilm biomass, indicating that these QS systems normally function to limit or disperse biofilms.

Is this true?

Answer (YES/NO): NO